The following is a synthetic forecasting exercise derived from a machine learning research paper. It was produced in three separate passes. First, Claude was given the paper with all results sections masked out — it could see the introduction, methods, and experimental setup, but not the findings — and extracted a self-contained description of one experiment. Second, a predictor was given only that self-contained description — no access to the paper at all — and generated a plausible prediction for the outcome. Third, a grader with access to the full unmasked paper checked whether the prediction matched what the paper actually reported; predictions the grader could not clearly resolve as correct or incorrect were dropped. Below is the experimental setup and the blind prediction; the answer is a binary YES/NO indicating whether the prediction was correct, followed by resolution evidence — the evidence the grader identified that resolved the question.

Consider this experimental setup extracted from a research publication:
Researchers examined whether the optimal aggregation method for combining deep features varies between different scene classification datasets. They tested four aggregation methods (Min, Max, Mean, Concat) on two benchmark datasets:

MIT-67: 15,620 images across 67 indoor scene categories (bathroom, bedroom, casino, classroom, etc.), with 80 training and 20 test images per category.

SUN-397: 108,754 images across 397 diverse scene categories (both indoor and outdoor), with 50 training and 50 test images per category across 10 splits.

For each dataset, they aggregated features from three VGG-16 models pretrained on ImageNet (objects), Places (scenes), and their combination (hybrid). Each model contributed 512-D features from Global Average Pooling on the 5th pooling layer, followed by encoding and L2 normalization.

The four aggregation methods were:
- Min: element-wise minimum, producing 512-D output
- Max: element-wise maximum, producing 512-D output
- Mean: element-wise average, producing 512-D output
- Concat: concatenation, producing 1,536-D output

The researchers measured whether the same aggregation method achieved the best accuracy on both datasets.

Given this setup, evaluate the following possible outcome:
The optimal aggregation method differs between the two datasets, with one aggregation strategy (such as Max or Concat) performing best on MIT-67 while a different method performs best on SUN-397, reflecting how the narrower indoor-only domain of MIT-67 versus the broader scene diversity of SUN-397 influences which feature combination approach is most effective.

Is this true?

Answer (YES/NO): NO